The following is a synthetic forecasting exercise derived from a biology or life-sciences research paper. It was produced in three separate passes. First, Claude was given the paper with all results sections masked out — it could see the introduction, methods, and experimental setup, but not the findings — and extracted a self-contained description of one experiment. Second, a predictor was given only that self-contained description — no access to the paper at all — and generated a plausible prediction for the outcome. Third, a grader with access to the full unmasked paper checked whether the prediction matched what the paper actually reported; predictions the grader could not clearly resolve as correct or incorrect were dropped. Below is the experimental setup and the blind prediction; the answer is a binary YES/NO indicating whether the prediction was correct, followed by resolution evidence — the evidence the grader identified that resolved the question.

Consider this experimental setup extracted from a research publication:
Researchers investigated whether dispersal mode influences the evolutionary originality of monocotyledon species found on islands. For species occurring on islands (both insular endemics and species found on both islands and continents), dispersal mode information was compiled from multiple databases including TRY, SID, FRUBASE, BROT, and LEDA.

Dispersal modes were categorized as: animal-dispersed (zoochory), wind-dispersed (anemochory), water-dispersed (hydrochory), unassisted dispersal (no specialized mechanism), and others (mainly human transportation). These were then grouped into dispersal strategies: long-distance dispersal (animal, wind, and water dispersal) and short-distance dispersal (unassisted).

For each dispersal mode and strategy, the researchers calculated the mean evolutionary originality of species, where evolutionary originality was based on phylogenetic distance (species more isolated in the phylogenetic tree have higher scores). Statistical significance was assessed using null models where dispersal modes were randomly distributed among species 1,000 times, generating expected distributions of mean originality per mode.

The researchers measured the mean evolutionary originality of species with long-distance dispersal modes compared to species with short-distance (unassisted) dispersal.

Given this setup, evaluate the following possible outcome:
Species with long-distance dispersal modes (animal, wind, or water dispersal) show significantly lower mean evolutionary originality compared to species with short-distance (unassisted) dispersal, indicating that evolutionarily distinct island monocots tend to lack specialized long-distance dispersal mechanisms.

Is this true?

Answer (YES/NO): YES